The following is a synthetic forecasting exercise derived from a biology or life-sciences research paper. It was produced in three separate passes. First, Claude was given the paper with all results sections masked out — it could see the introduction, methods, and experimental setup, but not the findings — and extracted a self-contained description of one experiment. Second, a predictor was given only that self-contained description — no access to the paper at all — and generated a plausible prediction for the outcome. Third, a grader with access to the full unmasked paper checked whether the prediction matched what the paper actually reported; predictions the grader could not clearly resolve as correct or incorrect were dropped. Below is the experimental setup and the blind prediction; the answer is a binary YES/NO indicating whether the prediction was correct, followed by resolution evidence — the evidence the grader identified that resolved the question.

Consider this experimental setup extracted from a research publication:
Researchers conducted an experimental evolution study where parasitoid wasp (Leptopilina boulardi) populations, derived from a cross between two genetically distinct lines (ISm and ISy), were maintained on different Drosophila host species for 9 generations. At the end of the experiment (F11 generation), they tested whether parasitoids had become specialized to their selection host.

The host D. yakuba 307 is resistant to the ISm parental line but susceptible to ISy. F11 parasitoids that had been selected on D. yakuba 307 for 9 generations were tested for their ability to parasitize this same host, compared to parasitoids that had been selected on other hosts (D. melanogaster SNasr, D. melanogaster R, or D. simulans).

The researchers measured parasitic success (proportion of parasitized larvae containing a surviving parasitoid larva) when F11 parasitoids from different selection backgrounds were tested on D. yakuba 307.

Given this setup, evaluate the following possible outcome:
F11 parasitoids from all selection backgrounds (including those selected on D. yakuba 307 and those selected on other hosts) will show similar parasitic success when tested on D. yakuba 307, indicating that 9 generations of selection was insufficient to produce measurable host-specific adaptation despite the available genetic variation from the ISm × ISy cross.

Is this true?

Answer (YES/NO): NO